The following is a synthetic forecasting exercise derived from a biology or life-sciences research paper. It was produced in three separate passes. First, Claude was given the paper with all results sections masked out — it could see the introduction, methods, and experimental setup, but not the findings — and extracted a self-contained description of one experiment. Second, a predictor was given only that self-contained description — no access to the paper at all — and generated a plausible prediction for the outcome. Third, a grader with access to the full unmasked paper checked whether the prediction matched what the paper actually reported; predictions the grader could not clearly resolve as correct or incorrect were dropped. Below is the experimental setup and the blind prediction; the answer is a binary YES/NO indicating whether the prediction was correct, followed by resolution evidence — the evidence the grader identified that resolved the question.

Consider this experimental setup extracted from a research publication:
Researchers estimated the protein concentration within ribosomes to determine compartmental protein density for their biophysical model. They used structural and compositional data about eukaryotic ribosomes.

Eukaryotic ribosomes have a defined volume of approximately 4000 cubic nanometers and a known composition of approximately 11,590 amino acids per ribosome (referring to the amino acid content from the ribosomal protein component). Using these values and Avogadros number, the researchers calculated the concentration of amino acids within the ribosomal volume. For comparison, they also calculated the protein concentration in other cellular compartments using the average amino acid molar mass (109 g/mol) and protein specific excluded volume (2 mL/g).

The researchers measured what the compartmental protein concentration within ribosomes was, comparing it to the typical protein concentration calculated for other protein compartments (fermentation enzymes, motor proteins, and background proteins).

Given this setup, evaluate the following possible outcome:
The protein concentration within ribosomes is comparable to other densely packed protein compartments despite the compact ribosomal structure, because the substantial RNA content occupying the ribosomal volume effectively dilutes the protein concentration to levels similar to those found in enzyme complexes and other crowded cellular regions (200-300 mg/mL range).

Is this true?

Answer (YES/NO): NO